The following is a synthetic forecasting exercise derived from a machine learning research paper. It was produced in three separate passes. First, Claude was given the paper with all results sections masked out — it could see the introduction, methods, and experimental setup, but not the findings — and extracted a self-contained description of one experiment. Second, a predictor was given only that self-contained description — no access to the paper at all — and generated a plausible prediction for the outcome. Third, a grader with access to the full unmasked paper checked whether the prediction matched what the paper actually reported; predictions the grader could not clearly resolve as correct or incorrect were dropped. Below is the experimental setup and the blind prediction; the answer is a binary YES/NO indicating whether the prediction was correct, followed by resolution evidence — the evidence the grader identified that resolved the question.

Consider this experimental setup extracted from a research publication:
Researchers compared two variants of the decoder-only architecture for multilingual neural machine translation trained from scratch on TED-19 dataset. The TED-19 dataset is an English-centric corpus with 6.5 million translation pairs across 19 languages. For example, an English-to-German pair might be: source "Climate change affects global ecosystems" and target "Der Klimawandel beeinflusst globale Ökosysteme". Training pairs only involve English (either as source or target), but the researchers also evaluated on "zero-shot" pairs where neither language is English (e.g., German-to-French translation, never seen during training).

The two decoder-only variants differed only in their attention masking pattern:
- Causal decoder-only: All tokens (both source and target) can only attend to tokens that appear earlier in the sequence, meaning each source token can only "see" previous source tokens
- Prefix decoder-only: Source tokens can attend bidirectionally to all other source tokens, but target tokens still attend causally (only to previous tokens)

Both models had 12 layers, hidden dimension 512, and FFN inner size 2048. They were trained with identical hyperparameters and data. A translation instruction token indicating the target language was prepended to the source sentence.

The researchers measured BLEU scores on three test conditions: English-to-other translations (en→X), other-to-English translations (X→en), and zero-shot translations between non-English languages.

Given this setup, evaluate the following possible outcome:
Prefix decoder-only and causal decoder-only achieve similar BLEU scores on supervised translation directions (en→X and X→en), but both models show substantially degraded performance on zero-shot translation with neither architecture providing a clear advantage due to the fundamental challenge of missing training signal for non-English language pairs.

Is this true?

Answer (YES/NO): NO